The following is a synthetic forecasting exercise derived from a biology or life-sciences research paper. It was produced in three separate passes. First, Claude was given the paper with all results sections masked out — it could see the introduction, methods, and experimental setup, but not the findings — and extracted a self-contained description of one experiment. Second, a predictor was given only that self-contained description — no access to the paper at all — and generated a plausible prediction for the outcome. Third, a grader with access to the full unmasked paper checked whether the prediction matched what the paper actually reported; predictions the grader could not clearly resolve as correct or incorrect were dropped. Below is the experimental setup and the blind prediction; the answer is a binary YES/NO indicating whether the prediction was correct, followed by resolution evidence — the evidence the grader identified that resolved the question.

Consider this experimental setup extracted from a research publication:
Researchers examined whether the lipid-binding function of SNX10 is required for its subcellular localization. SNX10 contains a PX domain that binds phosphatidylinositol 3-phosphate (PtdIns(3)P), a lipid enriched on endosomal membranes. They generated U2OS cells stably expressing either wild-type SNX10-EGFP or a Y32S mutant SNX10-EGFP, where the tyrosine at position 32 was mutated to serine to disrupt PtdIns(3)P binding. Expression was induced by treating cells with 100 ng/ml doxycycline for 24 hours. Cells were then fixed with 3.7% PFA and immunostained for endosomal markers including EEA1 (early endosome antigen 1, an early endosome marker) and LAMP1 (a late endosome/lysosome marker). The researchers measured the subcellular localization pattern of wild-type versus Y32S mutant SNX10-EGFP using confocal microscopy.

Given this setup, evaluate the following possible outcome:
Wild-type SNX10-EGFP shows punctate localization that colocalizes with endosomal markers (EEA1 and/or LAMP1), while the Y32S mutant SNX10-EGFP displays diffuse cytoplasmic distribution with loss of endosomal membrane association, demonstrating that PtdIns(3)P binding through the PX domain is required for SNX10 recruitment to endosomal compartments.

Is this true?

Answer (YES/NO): YES